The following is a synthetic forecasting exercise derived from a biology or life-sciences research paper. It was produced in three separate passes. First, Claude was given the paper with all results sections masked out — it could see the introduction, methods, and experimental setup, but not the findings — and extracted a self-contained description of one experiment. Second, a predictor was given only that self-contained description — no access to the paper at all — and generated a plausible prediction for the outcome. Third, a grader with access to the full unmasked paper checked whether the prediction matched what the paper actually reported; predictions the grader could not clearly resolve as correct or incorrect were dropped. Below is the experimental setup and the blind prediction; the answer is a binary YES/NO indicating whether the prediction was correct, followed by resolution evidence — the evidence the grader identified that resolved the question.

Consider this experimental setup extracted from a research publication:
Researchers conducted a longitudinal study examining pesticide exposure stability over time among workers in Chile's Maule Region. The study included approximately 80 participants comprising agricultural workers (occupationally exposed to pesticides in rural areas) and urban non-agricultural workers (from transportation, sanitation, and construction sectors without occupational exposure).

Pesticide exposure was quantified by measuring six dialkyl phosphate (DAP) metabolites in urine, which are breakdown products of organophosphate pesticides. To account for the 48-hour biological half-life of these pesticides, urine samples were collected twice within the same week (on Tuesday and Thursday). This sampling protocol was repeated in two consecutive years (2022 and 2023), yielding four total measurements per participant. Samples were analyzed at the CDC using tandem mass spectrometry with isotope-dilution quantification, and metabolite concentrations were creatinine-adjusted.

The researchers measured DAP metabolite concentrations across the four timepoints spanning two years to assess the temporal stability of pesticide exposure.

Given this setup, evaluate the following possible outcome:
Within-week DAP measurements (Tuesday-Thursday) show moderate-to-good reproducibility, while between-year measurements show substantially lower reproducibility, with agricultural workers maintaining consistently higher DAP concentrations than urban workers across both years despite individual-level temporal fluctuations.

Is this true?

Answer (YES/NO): NO